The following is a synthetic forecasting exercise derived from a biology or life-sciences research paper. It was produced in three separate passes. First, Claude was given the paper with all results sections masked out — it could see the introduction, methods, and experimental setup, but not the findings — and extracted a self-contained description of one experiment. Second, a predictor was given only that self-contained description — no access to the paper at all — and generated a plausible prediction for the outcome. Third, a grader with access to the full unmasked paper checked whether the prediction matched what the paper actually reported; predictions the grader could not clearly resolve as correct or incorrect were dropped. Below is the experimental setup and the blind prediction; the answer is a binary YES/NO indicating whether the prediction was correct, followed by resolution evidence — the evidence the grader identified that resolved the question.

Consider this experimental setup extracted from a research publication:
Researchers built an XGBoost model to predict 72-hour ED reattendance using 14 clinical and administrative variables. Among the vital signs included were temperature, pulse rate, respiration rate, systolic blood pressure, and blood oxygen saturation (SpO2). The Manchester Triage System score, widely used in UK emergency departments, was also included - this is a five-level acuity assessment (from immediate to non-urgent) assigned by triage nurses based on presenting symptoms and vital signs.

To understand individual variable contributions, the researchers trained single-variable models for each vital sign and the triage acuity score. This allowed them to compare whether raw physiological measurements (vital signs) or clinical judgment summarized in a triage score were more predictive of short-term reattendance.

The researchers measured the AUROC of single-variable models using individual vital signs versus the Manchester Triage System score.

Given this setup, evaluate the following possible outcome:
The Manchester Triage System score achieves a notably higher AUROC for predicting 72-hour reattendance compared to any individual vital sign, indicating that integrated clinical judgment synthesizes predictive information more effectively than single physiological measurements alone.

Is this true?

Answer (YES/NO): NO